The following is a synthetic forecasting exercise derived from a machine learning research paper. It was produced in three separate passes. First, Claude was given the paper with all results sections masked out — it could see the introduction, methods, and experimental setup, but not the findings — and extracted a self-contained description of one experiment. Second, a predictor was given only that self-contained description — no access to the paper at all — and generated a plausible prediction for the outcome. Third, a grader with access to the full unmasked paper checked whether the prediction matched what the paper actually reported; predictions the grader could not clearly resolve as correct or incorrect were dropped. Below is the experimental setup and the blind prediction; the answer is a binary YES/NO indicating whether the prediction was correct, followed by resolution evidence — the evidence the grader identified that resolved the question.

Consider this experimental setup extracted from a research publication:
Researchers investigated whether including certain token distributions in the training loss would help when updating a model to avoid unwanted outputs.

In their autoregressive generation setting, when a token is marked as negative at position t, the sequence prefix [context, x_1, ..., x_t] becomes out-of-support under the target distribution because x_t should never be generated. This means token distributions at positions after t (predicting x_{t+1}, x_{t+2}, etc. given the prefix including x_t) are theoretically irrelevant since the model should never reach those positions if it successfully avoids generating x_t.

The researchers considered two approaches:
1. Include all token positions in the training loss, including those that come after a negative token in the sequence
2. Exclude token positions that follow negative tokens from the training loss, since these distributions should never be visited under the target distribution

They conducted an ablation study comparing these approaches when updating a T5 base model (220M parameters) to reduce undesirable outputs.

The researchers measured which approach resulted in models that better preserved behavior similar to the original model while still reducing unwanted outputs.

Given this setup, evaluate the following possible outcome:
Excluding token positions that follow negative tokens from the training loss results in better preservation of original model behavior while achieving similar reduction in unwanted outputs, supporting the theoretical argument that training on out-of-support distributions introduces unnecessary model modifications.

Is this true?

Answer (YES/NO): NO